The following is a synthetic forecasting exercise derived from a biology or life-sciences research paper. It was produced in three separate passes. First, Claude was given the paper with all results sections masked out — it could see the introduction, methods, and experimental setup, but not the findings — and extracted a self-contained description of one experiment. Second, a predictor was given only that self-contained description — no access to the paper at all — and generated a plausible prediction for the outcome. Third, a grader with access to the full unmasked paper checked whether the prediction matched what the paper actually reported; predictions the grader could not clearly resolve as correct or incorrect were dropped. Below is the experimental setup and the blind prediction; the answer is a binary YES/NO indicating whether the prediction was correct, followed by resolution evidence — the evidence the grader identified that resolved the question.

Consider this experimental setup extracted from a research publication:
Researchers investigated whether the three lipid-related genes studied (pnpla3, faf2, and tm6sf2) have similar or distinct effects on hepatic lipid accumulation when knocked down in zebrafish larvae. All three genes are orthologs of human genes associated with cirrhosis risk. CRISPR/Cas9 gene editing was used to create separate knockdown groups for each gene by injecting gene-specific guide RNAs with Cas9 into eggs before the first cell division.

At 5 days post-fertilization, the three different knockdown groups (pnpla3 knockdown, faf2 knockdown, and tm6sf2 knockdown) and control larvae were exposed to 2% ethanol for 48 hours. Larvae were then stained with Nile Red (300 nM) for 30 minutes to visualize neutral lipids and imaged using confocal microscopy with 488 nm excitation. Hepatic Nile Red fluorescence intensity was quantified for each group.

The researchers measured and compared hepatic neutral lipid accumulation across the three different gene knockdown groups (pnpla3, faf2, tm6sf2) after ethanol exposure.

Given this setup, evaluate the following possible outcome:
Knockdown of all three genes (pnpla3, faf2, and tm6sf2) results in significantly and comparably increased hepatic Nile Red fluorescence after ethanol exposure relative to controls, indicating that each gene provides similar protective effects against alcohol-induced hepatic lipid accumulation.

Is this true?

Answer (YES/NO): NO